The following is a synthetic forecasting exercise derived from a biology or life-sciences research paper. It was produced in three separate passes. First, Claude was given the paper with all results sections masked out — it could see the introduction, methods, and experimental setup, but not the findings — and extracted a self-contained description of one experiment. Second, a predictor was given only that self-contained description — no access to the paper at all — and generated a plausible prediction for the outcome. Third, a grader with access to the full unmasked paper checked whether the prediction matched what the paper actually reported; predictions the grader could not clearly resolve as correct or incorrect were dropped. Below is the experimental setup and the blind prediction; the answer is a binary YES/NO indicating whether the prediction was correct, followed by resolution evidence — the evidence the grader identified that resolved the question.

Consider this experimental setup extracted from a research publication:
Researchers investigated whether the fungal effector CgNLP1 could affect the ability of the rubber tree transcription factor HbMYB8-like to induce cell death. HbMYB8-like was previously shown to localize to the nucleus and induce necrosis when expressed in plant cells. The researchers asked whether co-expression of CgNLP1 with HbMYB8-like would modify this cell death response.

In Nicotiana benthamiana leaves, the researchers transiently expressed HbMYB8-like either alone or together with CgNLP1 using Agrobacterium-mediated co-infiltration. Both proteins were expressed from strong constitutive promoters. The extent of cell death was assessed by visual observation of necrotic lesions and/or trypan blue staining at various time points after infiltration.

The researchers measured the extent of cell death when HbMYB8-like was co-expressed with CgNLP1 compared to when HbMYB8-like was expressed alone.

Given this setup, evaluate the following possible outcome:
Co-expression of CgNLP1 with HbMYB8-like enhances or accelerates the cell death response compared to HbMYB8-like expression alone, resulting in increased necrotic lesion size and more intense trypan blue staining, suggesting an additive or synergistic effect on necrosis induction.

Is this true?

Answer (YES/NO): NO